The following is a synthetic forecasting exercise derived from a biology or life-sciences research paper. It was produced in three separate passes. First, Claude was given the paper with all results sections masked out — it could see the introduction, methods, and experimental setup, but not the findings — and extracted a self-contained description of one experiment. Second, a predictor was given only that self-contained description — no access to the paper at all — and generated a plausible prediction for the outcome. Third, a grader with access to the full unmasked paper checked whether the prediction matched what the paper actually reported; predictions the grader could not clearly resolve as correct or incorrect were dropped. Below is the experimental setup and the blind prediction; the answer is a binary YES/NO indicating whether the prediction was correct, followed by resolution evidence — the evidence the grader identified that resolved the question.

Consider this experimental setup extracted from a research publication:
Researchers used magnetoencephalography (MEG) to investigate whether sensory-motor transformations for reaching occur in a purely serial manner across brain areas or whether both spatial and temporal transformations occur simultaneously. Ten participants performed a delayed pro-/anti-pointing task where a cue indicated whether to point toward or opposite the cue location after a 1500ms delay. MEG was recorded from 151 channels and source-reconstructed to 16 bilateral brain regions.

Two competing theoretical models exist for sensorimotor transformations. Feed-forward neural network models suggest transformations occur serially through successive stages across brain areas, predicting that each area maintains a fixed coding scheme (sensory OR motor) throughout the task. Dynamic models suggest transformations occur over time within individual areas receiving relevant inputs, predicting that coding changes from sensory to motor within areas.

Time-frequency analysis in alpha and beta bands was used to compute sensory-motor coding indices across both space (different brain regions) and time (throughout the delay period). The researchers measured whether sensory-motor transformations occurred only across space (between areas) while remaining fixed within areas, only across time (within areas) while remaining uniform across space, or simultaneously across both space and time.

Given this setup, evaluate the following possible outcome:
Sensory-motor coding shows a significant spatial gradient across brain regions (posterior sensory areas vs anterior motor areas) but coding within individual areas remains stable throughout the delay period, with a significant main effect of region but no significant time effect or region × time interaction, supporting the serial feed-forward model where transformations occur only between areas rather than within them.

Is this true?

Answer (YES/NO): NO